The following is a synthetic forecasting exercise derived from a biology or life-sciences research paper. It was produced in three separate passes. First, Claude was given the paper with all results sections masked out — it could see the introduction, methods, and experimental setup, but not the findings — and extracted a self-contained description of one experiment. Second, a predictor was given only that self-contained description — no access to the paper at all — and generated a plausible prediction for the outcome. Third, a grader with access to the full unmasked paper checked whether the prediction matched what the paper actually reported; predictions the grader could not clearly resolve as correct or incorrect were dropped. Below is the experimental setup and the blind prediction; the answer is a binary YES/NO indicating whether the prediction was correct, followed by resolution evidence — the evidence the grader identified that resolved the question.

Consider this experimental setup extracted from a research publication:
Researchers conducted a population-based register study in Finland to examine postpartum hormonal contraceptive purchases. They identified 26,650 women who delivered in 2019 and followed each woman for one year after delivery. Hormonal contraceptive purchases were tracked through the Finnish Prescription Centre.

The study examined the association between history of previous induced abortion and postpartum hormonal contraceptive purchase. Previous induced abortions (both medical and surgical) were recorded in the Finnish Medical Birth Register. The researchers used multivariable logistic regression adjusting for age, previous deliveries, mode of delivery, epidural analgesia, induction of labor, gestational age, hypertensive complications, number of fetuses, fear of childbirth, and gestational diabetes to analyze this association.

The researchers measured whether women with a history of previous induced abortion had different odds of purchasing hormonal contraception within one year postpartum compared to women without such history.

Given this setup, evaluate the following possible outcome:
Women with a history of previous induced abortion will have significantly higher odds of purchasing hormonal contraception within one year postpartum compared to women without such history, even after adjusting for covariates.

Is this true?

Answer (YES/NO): NO